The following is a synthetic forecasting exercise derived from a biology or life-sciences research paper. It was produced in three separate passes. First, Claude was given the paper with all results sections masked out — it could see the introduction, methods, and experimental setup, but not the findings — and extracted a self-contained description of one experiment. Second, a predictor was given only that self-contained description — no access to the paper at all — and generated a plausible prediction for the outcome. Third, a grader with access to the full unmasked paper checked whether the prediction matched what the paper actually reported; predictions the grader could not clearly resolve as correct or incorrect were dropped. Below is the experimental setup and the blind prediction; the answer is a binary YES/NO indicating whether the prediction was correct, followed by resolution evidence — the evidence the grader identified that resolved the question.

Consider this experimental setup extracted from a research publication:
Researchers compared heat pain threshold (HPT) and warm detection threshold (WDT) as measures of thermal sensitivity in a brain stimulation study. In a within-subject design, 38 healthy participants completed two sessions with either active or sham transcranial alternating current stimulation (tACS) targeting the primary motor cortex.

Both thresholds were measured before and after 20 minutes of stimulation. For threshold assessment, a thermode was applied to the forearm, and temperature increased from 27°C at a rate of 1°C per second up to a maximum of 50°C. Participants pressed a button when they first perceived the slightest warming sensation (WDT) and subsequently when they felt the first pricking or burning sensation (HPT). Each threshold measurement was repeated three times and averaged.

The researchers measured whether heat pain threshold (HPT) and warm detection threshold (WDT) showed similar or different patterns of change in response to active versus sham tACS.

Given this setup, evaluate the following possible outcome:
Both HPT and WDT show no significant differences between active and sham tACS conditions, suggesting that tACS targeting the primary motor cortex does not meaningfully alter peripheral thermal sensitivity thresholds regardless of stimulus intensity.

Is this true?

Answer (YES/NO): YES